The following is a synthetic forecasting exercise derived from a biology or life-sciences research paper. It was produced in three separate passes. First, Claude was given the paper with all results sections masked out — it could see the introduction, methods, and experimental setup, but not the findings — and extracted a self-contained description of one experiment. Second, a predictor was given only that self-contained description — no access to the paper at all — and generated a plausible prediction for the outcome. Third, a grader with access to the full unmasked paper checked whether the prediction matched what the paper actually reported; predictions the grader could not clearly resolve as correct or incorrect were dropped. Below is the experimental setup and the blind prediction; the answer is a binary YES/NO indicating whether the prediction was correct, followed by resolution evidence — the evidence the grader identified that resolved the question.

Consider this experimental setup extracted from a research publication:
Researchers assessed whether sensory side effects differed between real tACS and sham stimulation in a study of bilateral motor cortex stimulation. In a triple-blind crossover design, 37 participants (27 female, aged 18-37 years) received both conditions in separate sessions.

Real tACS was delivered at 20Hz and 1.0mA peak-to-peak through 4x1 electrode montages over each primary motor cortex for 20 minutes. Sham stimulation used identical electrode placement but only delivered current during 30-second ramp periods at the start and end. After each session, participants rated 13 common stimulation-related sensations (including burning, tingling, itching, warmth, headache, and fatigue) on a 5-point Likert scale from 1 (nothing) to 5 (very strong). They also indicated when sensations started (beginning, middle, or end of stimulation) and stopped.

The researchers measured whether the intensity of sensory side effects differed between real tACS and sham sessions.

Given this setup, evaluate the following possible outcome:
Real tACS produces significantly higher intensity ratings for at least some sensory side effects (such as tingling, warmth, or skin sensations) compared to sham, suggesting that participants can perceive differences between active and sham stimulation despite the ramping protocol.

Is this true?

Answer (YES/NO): NO